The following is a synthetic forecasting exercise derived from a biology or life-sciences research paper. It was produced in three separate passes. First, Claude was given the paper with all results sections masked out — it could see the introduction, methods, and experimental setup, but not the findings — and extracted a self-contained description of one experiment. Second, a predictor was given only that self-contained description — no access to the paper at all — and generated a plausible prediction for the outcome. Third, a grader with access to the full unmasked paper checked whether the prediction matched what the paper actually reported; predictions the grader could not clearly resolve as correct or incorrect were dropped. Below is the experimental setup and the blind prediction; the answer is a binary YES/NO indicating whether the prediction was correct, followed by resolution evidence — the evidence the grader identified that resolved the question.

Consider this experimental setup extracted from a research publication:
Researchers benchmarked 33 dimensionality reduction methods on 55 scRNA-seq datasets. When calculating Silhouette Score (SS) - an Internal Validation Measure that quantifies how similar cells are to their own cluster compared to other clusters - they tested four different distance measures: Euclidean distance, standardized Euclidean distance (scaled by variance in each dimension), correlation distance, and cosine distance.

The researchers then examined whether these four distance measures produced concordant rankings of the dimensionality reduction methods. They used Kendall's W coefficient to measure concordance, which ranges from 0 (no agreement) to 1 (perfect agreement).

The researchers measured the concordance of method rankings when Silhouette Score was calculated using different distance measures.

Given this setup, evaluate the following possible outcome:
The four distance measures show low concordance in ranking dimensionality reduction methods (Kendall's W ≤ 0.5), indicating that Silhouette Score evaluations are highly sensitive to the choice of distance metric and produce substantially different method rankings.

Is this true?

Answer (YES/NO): NO